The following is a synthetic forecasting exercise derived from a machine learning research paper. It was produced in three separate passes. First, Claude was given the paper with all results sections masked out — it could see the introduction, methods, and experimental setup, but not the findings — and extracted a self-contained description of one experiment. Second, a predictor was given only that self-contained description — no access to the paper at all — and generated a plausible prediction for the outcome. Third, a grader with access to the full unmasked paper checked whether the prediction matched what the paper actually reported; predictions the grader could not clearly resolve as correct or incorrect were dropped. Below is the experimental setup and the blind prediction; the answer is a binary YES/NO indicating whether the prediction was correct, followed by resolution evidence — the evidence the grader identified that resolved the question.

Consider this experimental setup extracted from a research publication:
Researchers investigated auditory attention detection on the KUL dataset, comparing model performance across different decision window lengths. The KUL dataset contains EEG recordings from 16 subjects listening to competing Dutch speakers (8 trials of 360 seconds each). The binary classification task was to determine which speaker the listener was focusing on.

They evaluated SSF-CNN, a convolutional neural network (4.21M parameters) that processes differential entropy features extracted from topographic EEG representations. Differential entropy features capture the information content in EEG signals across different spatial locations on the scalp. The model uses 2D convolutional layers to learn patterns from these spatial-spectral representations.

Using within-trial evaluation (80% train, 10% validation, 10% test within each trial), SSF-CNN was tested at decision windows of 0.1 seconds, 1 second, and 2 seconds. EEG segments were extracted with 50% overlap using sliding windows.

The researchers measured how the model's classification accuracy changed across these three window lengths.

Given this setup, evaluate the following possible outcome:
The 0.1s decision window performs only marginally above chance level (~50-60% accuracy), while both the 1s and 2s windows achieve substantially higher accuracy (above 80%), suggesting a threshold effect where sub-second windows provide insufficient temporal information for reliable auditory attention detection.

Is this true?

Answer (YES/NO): NO